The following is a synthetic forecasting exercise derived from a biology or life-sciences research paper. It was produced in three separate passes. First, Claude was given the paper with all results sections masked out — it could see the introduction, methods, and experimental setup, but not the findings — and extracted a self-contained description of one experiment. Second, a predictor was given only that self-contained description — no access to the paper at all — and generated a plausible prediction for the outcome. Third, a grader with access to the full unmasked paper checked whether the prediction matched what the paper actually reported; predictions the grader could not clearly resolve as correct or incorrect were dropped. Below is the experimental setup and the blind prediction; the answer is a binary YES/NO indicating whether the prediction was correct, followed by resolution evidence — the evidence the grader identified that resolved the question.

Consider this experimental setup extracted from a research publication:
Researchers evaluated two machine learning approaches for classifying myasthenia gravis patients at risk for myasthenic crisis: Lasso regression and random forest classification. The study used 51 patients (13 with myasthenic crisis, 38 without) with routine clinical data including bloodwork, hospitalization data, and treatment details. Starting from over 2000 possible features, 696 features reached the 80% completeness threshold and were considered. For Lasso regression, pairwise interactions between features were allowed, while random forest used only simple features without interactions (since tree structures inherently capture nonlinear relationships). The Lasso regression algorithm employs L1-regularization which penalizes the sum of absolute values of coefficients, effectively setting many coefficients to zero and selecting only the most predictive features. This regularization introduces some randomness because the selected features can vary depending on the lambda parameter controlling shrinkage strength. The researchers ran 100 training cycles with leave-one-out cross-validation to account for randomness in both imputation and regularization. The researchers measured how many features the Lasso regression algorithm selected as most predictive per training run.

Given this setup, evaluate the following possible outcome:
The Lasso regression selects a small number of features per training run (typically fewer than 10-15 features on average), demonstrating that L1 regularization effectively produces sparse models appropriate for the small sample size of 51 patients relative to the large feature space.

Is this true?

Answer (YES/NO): YES